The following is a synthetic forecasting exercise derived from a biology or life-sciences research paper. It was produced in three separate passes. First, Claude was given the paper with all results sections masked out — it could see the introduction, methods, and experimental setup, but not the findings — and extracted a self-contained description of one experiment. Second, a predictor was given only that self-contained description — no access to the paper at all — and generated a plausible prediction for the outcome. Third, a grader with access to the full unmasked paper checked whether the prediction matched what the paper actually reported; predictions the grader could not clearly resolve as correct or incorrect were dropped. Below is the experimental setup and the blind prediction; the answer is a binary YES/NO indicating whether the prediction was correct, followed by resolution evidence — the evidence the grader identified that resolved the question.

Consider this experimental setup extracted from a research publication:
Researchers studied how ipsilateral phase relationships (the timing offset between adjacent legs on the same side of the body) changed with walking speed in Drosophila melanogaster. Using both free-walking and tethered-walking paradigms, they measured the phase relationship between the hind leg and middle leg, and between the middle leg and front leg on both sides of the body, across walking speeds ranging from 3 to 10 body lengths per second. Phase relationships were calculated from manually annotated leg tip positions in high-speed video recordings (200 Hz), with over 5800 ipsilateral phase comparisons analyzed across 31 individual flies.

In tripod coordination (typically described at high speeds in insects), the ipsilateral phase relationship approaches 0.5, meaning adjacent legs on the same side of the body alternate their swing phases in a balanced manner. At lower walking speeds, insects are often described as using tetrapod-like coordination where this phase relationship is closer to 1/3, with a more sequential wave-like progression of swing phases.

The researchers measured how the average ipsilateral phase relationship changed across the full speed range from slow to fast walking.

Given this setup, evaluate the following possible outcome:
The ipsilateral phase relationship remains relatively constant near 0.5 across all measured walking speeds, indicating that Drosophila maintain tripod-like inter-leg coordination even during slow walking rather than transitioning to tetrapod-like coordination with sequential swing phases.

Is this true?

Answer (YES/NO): NO